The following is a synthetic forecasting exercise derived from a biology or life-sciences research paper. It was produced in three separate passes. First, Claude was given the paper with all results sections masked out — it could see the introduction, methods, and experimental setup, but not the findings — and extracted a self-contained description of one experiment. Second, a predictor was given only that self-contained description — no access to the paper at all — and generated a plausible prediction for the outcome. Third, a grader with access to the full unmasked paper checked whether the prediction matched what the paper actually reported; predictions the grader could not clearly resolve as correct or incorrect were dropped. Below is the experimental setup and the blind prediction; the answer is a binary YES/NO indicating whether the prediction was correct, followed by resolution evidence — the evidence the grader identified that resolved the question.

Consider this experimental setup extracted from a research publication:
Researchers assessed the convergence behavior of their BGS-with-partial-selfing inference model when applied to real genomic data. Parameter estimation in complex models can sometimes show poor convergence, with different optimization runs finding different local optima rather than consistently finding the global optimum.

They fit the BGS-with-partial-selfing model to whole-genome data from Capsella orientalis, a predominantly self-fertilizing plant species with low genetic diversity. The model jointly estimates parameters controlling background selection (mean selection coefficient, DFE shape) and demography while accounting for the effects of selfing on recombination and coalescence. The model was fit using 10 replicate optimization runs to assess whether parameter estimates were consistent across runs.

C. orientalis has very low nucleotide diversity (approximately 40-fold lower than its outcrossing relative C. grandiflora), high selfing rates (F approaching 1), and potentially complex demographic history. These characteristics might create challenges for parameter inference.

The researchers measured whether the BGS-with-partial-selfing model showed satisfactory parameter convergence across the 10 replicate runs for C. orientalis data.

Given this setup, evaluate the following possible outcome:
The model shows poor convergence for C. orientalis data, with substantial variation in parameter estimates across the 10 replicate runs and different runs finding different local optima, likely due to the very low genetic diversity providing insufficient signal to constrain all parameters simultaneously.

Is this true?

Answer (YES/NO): YES